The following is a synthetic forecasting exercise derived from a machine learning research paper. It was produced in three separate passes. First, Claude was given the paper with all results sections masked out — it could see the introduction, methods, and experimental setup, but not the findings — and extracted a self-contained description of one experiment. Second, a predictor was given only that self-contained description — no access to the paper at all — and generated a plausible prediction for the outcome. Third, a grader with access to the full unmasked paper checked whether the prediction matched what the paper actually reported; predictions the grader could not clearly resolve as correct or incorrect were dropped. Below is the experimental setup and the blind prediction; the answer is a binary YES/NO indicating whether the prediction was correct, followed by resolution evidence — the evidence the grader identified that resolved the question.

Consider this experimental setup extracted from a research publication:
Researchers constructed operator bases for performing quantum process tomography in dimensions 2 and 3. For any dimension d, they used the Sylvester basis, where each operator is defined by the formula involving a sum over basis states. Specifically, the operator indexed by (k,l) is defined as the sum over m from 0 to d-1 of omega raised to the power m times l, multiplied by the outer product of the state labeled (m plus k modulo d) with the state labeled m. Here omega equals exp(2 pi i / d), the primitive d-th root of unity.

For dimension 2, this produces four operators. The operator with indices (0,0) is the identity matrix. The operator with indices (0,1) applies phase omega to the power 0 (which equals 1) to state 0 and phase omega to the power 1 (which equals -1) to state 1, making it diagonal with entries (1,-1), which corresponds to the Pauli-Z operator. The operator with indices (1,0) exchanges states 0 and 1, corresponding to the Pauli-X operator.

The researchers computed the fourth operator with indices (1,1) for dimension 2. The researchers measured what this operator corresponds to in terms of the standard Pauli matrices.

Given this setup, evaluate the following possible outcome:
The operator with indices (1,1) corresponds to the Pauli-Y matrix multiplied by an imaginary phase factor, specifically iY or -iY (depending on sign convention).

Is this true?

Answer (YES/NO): YES